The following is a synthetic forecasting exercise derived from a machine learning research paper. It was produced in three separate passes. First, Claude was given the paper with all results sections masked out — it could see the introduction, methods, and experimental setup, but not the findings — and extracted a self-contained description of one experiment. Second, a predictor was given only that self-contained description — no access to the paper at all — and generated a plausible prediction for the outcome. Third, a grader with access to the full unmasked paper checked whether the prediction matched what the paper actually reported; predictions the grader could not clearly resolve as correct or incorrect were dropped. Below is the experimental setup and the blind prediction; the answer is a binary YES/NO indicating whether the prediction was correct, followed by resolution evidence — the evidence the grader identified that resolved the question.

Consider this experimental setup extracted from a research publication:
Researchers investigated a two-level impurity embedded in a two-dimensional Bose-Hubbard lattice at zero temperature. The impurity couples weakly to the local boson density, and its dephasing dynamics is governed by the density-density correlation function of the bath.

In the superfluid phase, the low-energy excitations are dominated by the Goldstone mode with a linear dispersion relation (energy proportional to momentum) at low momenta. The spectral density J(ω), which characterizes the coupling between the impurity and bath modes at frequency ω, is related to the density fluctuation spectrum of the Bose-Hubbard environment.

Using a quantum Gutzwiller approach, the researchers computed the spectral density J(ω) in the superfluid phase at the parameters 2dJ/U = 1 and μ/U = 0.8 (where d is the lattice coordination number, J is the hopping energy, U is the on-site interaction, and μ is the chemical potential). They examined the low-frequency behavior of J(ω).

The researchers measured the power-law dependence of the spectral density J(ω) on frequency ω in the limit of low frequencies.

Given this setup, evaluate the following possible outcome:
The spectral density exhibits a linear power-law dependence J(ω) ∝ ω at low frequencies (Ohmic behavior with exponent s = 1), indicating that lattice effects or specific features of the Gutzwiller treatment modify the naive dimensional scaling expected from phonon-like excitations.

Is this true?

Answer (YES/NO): NO